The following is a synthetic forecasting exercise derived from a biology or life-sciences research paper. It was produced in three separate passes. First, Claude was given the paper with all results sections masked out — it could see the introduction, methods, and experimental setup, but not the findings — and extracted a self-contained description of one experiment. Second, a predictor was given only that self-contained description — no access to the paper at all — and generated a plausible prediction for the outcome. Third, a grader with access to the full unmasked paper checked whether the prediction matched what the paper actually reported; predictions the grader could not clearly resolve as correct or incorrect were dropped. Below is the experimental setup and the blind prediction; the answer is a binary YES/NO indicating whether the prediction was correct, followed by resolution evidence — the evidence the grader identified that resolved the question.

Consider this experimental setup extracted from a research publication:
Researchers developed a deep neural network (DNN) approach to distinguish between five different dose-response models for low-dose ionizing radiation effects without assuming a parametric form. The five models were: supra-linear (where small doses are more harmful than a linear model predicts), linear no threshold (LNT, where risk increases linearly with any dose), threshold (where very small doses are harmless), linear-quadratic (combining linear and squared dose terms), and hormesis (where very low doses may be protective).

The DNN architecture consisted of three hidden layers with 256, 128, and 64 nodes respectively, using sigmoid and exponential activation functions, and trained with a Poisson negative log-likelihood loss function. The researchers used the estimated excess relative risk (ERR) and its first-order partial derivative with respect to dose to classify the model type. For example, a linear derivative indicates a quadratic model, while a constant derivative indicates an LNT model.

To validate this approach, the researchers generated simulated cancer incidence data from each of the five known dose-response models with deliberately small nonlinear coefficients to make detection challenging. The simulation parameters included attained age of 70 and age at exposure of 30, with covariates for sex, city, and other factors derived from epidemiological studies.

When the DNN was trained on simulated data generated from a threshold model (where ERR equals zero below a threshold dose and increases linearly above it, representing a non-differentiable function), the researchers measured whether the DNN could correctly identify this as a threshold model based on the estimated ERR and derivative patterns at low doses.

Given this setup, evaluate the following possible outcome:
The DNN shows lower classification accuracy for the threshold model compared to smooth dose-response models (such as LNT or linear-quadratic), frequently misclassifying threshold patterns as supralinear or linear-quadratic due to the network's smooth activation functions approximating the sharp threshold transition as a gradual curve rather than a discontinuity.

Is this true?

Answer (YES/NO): NO